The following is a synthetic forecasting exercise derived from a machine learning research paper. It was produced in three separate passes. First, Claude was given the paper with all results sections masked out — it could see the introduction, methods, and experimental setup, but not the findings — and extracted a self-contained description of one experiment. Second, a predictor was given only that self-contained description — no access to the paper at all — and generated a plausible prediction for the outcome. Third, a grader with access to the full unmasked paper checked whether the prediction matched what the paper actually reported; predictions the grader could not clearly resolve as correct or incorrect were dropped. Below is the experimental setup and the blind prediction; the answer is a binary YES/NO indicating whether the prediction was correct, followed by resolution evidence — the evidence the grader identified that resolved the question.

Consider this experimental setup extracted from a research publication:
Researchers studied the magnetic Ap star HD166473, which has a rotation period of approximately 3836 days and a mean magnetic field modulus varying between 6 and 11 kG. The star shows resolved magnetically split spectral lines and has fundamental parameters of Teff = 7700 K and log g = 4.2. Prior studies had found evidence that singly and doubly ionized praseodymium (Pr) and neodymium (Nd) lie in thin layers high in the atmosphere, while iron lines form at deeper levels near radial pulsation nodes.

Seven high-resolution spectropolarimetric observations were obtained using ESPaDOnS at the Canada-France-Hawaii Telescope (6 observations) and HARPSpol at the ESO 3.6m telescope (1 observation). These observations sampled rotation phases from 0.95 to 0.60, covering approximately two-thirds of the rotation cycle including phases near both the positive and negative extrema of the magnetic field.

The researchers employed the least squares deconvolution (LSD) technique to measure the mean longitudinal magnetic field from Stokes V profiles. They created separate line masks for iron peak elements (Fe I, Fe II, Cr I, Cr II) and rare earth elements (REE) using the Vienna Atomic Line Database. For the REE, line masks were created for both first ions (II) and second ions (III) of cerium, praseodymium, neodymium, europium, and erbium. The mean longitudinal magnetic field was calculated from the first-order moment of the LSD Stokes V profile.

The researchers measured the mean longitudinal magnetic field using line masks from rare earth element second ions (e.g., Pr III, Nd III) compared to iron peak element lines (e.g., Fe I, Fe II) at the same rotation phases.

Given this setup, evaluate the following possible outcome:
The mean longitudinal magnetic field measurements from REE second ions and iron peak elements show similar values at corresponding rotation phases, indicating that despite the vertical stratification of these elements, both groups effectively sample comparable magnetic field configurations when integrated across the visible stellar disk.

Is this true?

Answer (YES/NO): NO